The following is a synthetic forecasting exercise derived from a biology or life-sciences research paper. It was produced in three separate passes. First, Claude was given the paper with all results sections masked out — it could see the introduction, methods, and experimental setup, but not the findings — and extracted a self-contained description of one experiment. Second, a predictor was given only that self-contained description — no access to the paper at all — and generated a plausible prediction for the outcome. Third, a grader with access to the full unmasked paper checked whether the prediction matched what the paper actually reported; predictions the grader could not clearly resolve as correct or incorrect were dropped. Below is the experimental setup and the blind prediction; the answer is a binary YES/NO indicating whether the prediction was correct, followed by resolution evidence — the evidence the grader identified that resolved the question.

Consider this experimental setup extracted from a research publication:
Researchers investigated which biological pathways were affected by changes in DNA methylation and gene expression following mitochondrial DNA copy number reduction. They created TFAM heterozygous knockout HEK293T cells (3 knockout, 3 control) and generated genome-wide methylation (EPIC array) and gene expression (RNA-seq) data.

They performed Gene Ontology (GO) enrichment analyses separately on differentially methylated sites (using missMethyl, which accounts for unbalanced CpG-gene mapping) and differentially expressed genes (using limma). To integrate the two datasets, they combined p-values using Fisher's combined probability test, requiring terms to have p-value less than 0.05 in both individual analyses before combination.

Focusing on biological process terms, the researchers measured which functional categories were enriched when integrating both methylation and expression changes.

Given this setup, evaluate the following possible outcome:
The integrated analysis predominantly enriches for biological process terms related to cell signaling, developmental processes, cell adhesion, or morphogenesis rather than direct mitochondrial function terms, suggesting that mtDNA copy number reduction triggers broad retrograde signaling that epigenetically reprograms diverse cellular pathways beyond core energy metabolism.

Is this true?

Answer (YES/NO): YES